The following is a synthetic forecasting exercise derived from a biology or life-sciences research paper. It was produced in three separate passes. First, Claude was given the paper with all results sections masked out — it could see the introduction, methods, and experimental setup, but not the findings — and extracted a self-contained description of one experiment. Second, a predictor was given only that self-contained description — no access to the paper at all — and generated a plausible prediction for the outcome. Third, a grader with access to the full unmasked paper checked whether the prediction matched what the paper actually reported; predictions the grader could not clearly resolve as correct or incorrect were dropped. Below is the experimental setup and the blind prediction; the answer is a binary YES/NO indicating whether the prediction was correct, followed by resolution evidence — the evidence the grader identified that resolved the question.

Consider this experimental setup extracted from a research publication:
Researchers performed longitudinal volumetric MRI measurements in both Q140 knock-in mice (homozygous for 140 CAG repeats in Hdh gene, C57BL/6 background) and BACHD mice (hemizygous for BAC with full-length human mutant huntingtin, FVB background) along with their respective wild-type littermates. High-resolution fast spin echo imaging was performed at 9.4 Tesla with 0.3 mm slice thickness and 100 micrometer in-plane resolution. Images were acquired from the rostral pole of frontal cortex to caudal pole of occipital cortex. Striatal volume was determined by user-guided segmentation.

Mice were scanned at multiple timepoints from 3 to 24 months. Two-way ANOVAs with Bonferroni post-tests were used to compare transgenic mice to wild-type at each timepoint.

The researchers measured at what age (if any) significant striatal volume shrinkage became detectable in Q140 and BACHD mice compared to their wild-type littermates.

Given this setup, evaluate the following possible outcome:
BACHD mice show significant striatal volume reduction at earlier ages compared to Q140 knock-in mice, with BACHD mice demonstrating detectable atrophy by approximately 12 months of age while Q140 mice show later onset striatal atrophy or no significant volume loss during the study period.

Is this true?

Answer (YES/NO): NO